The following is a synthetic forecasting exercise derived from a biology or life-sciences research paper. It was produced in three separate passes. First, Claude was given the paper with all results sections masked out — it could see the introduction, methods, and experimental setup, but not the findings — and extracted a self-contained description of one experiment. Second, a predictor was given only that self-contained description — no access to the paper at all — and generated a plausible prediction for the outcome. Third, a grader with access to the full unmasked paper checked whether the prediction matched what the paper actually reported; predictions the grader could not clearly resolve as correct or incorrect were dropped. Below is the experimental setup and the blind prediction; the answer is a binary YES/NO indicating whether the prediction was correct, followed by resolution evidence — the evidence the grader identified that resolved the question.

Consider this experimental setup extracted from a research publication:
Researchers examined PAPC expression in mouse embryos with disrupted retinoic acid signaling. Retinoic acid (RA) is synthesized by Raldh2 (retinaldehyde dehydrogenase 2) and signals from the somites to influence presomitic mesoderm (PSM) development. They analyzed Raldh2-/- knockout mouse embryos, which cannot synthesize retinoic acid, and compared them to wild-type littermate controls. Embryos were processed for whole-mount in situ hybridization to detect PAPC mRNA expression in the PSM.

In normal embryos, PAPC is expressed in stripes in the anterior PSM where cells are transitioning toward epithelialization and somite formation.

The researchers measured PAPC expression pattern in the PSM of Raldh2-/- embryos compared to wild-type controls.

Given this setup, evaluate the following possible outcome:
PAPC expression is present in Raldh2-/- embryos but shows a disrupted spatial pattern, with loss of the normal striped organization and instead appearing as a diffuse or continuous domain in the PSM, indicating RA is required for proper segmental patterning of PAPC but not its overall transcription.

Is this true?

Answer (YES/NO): NO